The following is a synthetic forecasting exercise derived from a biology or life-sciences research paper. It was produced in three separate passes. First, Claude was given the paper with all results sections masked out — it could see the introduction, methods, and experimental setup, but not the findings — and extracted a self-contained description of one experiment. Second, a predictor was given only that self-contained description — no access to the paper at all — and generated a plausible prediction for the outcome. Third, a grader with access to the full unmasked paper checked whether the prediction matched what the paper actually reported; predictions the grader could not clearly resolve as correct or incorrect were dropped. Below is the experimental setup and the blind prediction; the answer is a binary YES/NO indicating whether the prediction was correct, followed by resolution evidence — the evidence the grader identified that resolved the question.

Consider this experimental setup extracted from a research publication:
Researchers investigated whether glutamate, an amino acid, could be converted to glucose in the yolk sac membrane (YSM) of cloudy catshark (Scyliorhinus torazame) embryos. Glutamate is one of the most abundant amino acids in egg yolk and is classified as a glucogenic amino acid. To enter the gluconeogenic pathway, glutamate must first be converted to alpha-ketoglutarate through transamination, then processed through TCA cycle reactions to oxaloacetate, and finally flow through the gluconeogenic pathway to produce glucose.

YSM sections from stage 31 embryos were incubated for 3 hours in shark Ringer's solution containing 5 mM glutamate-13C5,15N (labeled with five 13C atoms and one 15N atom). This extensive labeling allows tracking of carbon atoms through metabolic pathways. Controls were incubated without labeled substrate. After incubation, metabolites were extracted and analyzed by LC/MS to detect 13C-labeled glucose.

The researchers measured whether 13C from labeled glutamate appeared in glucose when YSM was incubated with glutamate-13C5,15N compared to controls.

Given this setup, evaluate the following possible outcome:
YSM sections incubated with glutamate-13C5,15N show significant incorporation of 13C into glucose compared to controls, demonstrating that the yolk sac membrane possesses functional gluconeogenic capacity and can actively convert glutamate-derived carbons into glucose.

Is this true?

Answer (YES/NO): NO